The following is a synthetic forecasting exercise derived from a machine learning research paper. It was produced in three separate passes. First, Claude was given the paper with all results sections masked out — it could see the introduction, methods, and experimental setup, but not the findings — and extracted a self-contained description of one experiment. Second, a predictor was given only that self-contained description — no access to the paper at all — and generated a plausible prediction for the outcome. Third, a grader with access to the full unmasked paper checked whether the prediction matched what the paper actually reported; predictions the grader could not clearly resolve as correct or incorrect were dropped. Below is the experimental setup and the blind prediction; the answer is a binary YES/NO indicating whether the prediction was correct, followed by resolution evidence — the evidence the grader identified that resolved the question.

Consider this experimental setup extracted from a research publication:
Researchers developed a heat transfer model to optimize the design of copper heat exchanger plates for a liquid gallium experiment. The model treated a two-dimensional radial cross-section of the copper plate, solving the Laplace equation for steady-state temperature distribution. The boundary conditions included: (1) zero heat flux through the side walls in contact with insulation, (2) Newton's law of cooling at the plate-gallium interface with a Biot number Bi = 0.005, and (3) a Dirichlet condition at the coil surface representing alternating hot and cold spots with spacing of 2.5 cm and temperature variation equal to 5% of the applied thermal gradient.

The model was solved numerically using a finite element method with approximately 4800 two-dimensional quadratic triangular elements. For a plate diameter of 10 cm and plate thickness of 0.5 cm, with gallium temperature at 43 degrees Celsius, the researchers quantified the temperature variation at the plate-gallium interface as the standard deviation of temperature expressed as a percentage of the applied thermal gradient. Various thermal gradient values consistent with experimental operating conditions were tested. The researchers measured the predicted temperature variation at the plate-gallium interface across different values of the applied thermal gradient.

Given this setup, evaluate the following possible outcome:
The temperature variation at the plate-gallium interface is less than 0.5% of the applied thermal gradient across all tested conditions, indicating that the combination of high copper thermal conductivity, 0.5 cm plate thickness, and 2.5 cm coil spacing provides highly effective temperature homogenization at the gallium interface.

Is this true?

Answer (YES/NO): NO